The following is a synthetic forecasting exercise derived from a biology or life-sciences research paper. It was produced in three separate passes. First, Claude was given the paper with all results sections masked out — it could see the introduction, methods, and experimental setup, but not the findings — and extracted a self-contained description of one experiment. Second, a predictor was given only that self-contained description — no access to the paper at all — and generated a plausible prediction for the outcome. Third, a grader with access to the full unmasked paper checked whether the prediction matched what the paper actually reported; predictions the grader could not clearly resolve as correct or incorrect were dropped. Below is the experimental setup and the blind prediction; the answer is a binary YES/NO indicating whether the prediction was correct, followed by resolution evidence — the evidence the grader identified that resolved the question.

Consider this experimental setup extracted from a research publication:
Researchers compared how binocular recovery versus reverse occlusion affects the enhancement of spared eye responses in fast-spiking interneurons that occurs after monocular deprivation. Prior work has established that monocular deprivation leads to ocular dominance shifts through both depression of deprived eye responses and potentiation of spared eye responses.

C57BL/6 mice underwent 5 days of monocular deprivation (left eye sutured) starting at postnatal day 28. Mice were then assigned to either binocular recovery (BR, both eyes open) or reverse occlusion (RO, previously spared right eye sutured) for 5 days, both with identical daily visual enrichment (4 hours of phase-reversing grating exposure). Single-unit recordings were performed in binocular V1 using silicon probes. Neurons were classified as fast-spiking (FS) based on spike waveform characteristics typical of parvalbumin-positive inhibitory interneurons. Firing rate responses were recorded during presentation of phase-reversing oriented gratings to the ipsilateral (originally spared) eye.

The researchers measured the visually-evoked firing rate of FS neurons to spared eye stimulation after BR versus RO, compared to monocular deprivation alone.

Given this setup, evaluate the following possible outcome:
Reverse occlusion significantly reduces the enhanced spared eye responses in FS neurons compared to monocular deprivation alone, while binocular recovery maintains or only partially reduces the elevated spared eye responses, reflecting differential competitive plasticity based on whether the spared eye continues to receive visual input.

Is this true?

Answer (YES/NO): NO